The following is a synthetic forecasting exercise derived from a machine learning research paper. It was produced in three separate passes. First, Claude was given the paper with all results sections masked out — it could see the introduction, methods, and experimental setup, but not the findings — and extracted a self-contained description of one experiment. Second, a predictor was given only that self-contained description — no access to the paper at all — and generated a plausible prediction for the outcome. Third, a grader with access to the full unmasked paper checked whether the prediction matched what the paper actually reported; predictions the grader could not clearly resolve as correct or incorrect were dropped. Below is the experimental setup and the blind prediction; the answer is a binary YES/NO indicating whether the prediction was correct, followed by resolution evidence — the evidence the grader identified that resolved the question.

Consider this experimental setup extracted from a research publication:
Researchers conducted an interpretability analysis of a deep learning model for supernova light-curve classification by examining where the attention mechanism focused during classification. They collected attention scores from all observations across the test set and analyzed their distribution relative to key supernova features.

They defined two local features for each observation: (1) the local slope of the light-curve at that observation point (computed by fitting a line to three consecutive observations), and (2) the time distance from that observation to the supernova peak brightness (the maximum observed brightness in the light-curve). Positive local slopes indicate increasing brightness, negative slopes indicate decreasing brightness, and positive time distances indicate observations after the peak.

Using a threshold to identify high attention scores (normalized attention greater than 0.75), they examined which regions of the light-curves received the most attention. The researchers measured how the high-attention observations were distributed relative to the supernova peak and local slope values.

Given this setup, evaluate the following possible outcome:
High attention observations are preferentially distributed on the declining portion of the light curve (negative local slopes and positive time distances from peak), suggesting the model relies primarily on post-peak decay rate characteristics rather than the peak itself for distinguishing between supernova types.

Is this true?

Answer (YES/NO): NO